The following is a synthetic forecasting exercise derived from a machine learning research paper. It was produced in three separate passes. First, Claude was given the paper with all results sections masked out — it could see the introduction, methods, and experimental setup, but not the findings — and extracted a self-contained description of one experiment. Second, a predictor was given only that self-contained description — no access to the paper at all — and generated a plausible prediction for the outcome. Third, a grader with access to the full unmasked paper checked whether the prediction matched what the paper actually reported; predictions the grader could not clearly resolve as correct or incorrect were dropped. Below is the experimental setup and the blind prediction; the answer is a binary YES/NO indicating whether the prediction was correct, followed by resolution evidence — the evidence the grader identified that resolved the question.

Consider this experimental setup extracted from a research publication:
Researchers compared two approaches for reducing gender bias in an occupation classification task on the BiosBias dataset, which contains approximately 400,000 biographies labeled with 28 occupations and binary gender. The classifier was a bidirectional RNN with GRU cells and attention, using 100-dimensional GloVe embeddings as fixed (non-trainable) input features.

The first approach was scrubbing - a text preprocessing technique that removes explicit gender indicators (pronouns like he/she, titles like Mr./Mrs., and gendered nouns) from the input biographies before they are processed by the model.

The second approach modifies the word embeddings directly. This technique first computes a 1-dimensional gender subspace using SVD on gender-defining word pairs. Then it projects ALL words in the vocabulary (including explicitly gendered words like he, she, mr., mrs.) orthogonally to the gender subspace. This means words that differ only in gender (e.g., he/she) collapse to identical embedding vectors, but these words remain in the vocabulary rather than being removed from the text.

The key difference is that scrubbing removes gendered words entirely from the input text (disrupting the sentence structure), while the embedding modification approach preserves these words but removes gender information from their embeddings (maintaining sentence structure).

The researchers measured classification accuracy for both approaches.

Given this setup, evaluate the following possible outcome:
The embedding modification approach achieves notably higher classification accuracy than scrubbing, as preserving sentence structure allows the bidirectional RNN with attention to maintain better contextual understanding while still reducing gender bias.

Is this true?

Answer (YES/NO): YES